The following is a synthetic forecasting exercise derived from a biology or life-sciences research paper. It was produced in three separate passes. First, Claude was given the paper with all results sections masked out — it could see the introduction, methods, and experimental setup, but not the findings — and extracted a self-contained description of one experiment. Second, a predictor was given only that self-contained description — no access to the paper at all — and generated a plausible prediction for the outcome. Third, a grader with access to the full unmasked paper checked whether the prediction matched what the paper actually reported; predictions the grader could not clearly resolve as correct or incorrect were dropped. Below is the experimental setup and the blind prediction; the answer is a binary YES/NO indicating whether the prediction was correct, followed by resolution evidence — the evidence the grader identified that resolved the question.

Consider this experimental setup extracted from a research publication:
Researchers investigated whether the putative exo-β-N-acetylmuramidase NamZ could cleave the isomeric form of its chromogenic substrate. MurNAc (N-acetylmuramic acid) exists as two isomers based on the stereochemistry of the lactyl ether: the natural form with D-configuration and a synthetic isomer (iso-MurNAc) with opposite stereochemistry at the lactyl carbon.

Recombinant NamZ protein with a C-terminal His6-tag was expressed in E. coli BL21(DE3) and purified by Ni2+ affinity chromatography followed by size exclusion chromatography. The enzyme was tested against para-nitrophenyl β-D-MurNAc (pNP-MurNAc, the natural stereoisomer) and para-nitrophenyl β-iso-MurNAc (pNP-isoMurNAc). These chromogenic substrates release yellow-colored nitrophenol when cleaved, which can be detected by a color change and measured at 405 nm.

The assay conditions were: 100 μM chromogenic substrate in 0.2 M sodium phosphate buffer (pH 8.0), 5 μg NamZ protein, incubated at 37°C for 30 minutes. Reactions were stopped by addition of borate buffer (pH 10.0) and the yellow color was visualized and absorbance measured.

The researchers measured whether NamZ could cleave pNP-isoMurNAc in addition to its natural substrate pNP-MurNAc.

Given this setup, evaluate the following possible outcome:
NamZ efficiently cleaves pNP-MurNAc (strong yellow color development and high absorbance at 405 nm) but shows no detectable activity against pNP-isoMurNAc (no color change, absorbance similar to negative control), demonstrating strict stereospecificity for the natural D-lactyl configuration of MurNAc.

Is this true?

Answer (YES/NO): YES